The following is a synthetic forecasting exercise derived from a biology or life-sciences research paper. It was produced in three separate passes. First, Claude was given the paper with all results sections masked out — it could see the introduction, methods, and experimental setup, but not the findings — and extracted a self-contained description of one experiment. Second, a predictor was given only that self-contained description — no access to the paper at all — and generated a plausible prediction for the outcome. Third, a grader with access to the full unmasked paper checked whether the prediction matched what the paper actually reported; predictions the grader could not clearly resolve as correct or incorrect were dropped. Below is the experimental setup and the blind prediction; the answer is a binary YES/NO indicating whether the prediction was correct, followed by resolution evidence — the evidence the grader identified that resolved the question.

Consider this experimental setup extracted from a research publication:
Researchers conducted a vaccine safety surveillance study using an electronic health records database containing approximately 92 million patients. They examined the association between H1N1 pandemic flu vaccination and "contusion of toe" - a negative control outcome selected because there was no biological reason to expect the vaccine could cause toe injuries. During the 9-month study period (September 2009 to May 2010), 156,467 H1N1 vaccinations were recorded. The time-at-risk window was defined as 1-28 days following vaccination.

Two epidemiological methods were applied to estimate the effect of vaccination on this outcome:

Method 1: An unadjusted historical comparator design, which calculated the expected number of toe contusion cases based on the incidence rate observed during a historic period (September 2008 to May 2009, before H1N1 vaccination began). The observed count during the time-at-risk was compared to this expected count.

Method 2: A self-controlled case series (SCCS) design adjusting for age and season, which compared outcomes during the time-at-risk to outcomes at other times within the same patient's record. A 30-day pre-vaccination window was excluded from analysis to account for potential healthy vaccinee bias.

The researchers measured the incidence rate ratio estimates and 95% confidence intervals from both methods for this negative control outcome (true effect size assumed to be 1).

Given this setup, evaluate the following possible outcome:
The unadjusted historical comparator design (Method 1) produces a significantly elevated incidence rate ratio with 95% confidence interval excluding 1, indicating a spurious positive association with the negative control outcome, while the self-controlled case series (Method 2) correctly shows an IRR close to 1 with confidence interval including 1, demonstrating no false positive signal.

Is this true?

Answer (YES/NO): YES